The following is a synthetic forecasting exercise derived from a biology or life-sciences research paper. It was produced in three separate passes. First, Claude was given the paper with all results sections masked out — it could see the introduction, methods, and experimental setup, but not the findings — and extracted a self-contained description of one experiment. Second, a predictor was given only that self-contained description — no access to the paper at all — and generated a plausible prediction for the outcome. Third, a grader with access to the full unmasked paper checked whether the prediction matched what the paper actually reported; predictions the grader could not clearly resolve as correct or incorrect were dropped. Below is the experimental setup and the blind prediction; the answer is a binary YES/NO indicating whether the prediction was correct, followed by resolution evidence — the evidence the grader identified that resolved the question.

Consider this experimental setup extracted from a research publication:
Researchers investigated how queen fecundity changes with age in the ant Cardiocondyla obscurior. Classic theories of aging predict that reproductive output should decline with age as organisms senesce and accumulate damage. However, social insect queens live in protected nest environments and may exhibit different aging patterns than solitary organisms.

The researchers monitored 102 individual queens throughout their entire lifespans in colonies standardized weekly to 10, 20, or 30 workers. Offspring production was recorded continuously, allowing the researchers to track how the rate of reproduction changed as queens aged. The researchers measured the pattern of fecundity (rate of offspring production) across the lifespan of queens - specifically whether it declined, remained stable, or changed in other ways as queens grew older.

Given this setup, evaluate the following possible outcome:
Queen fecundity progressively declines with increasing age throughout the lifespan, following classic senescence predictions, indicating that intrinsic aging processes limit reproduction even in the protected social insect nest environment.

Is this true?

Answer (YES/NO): NO